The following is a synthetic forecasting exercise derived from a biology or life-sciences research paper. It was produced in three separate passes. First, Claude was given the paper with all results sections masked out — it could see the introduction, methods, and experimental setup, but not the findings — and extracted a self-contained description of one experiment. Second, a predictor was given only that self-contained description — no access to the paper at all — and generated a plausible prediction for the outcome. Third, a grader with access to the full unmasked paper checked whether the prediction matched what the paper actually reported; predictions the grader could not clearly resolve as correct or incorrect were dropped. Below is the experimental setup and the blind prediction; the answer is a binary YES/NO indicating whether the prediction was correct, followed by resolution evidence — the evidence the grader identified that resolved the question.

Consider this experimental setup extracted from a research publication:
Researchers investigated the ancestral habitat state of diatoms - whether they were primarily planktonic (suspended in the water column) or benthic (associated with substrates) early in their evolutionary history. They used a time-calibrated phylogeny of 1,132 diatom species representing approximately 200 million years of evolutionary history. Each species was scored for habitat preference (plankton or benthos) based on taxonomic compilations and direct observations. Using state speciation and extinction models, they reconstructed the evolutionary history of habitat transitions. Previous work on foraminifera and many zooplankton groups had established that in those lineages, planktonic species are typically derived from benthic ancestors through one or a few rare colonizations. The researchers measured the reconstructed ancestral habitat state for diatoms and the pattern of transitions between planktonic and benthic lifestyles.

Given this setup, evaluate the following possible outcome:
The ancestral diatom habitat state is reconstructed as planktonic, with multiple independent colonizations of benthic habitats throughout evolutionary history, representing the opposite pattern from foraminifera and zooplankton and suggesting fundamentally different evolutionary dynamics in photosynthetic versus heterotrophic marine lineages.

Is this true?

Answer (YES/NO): NO